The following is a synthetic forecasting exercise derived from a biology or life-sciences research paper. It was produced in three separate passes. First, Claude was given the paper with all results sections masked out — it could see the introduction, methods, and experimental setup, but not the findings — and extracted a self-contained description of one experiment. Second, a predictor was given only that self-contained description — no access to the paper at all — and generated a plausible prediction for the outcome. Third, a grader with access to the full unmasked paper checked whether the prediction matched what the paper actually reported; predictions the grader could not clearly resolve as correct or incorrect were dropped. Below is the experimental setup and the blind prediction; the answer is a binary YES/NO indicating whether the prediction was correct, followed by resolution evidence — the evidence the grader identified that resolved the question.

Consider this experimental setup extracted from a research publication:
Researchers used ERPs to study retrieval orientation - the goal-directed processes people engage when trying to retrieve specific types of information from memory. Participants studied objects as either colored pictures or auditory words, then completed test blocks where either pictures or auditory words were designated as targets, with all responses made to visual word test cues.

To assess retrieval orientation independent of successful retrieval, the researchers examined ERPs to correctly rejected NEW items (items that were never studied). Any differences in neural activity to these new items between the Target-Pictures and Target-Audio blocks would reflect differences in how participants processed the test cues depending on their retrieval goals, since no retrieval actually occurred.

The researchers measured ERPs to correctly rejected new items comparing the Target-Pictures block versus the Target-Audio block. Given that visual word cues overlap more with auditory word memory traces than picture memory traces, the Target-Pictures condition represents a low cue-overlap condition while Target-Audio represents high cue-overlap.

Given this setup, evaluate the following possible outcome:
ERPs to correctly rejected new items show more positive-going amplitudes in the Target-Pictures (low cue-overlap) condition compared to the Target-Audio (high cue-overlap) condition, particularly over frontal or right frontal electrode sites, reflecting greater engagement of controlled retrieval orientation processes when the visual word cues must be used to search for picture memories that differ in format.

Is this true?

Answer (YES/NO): NO